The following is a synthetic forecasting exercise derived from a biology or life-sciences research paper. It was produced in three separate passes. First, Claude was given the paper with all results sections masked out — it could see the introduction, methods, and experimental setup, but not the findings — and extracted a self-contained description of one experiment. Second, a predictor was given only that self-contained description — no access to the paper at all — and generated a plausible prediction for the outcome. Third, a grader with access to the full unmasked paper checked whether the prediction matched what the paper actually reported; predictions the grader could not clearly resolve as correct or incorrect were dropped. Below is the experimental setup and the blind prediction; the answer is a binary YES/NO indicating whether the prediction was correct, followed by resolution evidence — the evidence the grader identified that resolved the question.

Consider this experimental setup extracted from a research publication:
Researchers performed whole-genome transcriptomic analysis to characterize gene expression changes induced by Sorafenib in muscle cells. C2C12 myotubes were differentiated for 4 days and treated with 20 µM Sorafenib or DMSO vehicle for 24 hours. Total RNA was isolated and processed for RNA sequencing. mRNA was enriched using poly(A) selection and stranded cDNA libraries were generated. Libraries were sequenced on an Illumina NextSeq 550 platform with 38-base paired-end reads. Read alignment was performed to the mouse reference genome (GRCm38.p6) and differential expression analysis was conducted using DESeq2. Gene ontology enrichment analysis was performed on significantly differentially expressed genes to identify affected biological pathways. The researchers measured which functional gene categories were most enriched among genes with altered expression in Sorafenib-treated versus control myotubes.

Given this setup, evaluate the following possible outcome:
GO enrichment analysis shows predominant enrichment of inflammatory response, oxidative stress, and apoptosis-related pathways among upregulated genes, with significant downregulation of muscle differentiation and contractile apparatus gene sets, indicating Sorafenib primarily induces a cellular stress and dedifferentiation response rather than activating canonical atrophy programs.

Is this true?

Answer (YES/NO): NO